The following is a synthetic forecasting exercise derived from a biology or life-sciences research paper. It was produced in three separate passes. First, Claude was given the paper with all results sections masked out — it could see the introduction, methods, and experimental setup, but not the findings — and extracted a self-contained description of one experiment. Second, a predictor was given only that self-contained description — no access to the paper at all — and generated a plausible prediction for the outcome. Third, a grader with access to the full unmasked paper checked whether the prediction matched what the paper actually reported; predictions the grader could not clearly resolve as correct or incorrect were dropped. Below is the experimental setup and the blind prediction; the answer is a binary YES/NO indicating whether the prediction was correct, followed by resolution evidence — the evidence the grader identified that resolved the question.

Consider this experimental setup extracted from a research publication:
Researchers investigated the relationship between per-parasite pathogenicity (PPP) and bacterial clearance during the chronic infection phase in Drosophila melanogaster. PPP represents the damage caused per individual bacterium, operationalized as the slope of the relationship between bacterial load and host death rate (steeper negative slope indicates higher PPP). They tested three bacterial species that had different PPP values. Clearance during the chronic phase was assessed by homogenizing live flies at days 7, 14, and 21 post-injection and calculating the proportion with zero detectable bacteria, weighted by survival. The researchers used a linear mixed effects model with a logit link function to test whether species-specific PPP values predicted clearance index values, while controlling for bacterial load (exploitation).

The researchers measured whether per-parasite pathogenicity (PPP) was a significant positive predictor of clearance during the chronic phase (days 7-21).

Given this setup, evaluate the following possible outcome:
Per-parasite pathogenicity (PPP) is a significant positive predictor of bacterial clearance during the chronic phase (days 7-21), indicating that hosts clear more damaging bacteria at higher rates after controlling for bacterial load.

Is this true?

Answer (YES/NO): NO